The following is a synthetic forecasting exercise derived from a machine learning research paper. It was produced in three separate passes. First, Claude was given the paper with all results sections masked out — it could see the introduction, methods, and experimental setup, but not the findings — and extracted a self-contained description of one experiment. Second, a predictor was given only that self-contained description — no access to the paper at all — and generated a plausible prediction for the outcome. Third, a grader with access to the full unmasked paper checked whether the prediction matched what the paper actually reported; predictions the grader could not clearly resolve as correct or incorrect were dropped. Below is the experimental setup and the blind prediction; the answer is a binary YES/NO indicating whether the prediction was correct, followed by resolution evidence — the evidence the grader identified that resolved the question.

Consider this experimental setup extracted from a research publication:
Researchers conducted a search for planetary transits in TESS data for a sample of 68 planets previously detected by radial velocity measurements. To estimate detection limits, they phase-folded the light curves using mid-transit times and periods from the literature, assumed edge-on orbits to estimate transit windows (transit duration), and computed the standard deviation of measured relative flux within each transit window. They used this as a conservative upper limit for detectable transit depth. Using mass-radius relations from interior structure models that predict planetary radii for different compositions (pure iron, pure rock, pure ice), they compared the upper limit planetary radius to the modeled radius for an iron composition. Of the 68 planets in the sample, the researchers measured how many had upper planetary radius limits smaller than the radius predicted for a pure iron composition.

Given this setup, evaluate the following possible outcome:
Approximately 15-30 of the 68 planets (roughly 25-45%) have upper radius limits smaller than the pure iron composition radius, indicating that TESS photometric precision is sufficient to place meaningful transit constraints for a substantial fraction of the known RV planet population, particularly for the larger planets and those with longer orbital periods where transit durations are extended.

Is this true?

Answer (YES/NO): YES